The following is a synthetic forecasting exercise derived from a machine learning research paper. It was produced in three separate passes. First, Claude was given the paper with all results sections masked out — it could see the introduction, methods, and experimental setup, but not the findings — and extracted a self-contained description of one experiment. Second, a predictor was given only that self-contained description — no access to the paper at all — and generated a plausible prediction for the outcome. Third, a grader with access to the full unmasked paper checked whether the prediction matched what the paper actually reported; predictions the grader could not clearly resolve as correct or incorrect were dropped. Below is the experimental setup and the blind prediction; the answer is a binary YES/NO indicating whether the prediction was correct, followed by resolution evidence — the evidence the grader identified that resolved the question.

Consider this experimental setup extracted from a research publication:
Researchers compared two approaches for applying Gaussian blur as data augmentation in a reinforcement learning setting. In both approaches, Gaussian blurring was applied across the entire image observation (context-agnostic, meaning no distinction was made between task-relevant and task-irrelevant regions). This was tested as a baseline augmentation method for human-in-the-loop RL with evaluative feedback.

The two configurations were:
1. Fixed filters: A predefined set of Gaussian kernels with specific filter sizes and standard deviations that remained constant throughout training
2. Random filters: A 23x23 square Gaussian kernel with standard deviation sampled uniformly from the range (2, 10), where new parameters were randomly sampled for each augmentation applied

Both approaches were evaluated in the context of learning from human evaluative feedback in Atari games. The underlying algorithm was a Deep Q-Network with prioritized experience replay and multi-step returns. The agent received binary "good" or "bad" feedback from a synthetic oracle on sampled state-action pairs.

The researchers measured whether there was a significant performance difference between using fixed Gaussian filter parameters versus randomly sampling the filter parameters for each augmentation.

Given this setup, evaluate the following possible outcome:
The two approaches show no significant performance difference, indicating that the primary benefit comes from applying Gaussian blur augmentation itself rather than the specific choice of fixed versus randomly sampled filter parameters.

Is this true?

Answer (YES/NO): YES